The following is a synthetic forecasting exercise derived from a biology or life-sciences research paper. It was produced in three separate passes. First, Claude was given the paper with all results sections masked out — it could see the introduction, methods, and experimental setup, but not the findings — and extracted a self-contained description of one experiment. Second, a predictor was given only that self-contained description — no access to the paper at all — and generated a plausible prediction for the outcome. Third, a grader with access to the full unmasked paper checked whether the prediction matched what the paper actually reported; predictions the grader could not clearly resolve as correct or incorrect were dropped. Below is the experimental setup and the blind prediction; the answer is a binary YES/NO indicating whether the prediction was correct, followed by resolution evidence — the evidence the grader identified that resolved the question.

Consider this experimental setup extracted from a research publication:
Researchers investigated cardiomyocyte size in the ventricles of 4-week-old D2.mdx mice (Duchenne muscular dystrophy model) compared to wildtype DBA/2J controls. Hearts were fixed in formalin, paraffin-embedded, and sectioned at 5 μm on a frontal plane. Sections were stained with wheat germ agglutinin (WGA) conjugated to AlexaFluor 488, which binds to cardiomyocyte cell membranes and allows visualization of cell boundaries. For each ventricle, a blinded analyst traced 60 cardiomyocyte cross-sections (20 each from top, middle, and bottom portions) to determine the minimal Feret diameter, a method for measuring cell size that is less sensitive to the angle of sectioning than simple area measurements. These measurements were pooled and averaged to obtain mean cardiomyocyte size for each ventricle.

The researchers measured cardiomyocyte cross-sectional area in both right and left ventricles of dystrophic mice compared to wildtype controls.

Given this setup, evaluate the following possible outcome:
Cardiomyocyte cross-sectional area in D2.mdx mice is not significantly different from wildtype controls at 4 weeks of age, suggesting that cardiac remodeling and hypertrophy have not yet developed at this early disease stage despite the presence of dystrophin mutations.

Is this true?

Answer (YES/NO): NO